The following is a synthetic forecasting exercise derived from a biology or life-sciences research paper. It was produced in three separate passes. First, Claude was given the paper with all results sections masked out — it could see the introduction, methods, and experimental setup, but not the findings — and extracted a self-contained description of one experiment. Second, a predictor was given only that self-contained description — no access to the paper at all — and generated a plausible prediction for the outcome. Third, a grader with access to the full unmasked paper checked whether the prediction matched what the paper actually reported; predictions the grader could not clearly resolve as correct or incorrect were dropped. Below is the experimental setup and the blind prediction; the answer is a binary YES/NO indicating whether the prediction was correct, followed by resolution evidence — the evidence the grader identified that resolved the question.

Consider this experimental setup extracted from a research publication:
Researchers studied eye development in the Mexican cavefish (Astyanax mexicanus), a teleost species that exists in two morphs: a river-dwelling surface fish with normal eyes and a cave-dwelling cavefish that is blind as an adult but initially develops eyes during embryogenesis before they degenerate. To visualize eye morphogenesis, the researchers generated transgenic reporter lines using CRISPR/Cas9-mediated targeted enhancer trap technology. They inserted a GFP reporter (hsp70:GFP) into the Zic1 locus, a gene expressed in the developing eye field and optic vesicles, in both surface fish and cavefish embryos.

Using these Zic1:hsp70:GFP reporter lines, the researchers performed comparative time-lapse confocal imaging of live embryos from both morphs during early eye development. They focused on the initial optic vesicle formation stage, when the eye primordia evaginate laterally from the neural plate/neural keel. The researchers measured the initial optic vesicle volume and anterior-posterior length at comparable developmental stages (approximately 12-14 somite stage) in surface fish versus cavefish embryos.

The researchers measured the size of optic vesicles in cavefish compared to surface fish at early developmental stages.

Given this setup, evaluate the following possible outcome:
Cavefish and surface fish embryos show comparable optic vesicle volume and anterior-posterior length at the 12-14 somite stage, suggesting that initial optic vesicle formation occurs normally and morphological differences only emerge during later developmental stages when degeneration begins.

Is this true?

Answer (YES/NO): NO